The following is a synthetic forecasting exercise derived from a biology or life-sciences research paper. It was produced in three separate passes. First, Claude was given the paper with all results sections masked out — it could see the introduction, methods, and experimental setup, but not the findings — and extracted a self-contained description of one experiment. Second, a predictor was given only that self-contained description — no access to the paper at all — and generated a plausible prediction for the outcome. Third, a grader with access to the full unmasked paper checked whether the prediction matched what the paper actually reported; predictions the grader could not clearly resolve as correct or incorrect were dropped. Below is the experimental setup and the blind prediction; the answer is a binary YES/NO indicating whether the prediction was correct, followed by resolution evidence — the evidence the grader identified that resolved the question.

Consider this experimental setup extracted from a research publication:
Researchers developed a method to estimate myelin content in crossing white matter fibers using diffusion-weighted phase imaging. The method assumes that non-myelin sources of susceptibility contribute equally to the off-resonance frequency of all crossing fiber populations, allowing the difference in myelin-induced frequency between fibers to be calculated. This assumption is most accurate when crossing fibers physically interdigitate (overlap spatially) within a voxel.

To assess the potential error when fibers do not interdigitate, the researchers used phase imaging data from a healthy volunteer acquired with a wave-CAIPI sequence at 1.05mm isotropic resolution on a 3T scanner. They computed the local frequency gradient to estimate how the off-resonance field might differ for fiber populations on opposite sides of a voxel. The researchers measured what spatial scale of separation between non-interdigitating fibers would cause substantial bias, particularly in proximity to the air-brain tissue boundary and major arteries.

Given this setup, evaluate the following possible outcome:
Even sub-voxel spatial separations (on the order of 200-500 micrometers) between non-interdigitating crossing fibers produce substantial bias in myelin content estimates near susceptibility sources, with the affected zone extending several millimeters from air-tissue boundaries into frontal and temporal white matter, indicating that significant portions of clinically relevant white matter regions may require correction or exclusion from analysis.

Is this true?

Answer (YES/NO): NO